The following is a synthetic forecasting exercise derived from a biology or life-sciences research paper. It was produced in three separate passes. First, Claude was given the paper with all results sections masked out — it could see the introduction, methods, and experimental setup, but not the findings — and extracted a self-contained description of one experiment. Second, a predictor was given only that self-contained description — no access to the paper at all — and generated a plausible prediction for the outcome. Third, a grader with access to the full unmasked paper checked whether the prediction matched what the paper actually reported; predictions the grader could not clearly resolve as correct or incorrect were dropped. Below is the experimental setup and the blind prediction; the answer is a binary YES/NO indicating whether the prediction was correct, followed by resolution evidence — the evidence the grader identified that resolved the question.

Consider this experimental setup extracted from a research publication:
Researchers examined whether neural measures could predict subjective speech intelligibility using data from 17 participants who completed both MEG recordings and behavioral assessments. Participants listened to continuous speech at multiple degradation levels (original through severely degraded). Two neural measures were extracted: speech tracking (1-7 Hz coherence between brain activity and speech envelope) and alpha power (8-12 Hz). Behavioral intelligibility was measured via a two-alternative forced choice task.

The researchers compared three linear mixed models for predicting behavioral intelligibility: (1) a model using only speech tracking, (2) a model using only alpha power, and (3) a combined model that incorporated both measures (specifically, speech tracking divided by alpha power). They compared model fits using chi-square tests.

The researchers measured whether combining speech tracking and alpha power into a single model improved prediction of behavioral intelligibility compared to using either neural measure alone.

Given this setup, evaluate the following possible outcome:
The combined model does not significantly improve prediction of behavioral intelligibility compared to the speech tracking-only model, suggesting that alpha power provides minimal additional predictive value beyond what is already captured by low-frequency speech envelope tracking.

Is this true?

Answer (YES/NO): NO